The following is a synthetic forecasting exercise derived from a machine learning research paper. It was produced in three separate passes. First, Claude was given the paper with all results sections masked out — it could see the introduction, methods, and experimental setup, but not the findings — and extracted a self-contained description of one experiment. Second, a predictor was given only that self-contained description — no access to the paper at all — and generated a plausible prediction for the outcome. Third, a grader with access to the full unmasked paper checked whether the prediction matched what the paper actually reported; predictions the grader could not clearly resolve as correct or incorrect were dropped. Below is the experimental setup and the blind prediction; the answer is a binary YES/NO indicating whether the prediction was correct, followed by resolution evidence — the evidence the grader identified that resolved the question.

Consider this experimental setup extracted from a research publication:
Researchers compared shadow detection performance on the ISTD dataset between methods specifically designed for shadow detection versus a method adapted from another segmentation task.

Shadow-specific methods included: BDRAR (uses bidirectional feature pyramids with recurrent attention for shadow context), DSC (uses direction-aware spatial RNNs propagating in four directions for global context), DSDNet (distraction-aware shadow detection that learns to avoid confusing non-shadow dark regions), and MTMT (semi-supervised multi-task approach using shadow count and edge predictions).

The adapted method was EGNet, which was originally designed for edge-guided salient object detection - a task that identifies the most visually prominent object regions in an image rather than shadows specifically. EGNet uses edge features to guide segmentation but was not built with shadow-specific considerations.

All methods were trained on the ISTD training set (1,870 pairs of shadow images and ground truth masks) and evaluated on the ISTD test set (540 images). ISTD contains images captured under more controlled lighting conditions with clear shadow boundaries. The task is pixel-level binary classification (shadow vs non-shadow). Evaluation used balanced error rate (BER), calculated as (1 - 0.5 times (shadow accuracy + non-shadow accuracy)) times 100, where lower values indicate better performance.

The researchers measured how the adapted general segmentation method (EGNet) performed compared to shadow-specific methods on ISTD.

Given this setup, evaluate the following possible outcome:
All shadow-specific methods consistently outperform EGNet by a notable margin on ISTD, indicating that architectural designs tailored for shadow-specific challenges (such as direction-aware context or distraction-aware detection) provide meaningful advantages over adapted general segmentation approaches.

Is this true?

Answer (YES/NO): NO